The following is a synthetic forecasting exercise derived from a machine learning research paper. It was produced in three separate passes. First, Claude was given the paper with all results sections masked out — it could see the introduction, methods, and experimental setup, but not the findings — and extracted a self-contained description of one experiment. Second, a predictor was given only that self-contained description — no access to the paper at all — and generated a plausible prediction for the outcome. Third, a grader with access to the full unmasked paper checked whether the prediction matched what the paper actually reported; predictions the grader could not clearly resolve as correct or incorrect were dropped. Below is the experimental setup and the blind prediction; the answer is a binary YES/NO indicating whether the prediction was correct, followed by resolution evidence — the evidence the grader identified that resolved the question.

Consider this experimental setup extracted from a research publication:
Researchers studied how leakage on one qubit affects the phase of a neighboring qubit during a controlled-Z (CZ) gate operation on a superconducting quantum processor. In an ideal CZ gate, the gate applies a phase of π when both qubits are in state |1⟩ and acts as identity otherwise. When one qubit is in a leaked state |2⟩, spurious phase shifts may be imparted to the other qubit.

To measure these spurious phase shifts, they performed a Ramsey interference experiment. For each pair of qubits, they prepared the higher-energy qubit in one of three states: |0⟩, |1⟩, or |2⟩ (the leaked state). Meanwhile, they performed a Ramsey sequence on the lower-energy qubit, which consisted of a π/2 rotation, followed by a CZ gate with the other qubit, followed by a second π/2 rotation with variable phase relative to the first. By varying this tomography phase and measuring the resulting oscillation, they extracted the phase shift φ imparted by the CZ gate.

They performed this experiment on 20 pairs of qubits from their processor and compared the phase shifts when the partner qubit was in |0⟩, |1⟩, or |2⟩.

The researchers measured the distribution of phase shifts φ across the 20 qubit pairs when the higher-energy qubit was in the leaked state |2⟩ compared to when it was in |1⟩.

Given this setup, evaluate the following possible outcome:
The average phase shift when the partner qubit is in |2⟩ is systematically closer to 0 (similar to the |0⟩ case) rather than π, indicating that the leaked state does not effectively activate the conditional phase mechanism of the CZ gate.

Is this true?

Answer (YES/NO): NO